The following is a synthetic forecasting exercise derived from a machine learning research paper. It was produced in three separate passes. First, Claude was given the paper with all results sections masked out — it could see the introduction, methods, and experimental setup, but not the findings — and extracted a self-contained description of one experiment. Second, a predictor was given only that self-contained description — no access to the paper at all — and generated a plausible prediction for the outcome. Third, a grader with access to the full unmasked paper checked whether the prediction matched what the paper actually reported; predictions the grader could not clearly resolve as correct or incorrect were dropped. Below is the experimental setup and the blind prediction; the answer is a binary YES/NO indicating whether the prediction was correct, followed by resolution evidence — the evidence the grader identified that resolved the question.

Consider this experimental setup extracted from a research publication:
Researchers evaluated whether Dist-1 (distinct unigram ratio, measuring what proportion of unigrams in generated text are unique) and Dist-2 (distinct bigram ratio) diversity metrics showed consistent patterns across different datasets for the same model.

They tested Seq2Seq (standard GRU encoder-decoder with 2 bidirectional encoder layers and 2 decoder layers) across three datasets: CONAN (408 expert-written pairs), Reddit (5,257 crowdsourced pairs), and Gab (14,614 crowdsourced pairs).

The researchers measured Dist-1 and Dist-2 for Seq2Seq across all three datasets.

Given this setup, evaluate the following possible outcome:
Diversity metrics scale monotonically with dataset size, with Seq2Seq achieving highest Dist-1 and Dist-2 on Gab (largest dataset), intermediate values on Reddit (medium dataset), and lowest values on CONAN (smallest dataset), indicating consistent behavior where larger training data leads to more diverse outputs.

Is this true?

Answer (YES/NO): NO